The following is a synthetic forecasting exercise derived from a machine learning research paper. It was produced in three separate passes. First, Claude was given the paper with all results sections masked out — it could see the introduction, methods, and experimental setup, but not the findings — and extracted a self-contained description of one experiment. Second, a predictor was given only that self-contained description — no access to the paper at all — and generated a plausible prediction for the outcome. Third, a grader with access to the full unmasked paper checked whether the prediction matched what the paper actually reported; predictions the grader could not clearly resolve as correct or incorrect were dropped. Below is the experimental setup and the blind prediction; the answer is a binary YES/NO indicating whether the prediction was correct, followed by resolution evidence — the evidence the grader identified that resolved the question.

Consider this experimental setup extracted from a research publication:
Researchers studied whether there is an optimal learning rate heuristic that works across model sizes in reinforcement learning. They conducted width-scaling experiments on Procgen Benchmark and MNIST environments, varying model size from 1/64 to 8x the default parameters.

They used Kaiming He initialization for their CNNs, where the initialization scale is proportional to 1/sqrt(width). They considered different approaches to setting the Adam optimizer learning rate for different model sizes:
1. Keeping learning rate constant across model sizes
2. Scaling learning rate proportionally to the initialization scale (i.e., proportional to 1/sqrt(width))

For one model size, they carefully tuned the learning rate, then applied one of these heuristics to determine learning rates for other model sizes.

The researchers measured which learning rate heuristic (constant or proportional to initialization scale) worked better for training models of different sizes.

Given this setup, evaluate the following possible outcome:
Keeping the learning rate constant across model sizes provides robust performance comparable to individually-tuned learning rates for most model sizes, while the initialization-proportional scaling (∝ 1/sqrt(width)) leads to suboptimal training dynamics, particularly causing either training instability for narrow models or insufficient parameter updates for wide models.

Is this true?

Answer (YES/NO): NO